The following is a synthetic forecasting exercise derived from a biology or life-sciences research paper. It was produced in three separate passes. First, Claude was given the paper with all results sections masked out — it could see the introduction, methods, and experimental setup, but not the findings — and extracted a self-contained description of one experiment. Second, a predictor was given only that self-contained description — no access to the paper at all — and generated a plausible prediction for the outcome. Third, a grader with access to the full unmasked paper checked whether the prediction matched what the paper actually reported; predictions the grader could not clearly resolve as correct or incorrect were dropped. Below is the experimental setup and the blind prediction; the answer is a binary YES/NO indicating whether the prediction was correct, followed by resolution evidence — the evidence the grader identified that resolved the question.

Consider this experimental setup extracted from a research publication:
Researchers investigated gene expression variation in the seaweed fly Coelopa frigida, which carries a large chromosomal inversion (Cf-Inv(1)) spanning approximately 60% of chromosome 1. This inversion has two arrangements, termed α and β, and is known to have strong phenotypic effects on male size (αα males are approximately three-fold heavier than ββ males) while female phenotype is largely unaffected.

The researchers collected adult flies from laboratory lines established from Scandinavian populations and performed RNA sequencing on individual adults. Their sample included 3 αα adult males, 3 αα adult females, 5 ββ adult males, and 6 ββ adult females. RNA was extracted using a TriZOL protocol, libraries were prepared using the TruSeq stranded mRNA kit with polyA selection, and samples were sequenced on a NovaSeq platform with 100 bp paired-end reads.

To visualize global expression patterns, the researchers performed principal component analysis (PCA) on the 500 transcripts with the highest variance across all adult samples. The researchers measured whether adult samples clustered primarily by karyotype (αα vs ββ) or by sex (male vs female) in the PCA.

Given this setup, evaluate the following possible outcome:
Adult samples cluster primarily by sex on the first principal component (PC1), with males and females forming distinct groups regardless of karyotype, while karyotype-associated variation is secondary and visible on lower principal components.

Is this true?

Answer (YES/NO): YES